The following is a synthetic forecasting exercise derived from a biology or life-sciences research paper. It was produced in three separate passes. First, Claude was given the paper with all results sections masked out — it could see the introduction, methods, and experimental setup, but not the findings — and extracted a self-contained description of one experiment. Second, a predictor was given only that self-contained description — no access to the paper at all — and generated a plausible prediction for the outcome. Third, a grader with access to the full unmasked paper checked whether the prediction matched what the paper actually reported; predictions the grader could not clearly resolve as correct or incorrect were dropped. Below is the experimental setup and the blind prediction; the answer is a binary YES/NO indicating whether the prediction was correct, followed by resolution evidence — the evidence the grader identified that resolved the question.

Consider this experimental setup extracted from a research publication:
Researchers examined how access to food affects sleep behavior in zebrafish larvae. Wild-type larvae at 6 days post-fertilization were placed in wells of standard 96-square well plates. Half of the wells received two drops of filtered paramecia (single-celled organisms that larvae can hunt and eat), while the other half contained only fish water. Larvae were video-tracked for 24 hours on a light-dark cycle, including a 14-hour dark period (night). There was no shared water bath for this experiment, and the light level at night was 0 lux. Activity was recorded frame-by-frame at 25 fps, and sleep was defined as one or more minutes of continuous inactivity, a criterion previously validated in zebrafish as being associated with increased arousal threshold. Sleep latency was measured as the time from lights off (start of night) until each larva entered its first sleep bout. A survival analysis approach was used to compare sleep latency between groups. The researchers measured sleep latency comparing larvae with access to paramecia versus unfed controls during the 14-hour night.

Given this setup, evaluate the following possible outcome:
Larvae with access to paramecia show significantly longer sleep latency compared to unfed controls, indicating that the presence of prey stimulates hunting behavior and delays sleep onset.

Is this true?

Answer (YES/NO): YES